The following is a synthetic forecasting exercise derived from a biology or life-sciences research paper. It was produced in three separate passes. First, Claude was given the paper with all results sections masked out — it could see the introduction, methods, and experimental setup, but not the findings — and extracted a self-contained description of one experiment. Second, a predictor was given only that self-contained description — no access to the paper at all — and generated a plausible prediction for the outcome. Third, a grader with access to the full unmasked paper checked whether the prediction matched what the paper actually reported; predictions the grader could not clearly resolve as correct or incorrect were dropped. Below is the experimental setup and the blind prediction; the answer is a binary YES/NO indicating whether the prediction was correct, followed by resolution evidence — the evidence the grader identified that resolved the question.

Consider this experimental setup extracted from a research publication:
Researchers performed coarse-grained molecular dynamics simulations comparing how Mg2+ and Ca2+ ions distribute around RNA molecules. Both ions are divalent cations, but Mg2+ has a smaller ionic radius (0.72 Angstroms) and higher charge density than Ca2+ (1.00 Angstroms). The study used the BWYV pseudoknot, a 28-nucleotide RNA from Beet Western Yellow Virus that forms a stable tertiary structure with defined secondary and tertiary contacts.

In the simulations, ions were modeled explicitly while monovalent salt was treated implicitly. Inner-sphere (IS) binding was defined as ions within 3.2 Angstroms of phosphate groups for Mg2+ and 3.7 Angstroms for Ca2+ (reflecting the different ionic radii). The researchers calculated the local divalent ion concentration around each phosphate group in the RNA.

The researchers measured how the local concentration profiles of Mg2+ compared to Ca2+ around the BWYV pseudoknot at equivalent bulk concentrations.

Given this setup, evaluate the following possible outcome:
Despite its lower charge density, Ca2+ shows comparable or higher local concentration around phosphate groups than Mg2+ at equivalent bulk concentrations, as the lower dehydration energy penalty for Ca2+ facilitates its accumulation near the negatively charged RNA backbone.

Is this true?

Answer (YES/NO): YES